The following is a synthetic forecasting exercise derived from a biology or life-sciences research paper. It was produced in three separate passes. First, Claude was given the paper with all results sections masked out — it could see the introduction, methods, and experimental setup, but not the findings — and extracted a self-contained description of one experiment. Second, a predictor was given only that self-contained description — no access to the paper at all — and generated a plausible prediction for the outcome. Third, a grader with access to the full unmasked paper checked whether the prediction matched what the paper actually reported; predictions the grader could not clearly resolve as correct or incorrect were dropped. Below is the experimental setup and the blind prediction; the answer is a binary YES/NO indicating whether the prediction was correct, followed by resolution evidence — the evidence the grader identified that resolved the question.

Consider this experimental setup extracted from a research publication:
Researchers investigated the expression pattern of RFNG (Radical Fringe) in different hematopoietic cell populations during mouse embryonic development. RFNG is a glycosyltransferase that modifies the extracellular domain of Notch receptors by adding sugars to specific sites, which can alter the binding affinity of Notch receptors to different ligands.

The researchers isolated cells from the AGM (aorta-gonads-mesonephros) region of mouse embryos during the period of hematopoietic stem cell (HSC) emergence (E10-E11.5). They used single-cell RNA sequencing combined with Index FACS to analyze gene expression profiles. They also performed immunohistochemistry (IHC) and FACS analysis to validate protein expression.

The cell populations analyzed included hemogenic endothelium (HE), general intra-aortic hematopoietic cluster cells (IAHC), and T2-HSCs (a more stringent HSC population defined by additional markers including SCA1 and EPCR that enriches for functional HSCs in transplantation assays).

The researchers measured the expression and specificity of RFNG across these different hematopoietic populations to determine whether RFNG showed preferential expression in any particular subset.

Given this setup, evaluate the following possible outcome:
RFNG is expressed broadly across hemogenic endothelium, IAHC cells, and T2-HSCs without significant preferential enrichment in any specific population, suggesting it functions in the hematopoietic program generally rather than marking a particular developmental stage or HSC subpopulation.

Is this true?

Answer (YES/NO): NO